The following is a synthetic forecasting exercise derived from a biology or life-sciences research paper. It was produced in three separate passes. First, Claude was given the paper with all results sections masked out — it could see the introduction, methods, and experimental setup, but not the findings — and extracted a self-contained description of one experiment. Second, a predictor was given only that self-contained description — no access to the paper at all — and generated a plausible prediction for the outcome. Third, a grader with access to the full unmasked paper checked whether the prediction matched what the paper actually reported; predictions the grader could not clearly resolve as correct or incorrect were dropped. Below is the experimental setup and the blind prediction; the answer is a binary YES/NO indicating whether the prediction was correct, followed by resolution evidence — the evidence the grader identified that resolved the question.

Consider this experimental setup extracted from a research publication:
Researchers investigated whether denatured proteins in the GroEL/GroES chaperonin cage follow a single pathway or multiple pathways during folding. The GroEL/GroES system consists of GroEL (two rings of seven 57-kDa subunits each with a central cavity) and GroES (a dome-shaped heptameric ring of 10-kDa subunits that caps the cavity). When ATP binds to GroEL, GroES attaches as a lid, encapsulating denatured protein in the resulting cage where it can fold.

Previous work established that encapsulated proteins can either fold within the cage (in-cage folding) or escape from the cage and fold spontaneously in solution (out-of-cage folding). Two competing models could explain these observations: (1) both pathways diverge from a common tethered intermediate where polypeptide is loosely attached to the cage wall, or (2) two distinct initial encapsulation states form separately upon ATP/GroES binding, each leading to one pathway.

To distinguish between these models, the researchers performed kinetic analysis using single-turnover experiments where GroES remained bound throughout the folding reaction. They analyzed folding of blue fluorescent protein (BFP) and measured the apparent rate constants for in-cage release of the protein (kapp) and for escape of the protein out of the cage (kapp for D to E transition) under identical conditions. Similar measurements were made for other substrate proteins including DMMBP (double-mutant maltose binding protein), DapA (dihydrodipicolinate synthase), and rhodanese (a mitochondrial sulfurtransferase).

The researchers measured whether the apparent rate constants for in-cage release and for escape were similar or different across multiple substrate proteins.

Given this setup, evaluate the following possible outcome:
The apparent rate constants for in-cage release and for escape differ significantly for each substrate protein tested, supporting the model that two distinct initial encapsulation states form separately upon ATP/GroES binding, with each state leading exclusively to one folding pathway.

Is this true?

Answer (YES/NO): NO